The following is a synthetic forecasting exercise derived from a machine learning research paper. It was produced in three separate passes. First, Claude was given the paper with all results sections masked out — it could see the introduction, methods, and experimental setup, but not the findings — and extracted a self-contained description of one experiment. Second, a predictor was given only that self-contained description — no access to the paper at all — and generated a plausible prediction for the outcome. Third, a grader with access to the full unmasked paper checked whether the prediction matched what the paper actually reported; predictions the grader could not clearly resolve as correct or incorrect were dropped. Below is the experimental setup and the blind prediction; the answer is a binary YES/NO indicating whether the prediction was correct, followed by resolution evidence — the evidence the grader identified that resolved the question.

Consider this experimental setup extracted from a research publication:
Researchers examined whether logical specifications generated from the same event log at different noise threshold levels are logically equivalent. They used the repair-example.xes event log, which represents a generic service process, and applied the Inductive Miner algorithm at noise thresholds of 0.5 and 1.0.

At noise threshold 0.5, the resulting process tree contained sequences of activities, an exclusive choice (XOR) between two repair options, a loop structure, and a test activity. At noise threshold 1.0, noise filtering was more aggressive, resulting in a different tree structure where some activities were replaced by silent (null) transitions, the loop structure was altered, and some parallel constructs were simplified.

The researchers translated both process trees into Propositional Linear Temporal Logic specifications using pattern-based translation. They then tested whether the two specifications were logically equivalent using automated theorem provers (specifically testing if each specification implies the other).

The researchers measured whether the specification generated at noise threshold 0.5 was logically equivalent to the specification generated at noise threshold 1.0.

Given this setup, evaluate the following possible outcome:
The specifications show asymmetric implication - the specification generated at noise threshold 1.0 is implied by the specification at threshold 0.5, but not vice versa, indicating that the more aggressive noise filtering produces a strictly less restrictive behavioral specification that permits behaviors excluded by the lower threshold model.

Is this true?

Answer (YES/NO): NO